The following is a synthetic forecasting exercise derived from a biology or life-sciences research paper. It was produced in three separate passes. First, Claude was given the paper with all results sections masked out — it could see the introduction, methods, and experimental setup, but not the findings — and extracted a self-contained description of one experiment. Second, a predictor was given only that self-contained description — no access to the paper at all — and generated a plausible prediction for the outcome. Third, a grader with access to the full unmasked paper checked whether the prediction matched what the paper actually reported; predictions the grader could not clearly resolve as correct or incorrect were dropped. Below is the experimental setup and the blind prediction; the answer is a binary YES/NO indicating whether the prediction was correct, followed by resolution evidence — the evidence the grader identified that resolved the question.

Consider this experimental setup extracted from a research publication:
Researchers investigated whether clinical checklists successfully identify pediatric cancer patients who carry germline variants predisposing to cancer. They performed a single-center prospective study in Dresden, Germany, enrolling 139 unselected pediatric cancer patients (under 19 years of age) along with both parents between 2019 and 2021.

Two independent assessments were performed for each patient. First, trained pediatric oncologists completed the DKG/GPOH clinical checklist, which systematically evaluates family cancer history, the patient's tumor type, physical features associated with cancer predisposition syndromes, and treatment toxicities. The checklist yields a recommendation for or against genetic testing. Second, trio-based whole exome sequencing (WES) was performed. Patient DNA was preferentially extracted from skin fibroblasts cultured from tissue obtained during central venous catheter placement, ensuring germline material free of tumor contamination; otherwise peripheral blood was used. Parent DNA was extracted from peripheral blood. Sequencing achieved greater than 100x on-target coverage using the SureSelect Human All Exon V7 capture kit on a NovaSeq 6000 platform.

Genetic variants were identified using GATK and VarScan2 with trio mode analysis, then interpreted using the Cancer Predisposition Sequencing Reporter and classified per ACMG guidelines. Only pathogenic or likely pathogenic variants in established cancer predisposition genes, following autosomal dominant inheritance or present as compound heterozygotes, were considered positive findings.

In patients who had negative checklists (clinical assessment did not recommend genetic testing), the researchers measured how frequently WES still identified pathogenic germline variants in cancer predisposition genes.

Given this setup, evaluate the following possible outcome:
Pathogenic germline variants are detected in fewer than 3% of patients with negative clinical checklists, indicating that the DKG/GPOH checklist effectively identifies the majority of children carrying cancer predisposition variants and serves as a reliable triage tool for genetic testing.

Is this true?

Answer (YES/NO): NO